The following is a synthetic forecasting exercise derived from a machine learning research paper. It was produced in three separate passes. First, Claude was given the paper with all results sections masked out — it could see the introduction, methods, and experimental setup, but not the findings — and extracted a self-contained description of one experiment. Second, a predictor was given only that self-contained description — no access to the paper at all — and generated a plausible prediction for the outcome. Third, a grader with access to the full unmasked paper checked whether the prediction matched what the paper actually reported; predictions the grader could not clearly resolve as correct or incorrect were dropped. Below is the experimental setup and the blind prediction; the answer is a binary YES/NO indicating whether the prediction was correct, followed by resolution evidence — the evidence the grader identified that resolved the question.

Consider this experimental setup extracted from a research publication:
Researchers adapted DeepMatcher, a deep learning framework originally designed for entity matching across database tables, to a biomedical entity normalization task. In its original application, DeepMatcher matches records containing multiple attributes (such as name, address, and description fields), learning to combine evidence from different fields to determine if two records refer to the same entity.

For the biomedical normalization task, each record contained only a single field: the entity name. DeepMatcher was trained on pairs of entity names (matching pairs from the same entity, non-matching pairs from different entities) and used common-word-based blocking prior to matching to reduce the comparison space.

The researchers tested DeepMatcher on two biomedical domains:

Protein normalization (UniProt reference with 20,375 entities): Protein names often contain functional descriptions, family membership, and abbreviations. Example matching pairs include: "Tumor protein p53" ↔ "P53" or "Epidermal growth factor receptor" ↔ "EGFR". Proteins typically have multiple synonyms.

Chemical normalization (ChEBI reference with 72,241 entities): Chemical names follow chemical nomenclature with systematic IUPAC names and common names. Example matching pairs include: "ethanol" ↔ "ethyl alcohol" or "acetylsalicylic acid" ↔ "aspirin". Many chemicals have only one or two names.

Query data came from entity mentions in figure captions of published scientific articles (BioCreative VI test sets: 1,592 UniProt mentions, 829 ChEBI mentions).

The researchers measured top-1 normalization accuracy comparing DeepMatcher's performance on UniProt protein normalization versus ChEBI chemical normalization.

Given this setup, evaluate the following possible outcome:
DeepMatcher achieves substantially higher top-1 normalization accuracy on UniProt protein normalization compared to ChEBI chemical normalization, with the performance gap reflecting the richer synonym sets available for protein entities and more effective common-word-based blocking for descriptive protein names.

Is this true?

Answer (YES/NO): YES